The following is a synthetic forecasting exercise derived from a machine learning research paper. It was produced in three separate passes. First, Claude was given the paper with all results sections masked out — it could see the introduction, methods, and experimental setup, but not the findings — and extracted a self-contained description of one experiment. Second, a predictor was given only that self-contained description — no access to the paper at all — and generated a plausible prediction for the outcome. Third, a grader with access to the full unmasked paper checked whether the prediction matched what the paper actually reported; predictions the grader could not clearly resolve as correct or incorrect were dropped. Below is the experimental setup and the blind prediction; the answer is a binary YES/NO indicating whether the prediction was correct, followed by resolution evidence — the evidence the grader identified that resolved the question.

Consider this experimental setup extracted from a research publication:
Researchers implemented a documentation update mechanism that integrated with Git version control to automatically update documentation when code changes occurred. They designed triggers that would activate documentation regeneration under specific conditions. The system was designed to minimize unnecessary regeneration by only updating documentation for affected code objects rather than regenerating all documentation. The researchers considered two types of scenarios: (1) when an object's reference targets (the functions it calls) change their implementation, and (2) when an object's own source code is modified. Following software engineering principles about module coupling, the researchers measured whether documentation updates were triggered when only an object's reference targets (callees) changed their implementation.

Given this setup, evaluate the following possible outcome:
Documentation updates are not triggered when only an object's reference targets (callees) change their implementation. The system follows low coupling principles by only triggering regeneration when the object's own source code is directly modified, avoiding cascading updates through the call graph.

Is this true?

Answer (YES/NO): NO